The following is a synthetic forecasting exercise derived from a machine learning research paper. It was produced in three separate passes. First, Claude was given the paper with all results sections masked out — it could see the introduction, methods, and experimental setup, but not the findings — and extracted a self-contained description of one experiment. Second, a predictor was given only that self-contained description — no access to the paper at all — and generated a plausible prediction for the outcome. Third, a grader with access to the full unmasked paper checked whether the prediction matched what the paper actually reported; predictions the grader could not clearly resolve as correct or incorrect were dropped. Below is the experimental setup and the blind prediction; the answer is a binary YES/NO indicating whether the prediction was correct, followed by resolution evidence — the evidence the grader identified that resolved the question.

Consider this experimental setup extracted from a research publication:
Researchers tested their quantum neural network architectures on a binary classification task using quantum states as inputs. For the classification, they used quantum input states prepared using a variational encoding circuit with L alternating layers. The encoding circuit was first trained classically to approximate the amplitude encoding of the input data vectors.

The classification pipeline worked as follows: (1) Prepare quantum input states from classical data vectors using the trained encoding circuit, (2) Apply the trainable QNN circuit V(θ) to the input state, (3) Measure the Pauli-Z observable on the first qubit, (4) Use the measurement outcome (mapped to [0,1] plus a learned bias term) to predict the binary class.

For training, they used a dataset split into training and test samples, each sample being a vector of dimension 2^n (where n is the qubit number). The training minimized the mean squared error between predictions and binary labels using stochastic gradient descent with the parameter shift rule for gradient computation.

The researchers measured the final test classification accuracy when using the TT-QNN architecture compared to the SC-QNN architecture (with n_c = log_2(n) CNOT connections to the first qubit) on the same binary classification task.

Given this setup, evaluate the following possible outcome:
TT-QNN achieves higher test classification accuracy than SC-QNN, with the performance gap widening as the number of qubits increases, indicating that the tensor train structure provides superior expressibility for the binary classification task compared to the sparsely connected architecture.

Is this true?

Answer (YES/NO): NO